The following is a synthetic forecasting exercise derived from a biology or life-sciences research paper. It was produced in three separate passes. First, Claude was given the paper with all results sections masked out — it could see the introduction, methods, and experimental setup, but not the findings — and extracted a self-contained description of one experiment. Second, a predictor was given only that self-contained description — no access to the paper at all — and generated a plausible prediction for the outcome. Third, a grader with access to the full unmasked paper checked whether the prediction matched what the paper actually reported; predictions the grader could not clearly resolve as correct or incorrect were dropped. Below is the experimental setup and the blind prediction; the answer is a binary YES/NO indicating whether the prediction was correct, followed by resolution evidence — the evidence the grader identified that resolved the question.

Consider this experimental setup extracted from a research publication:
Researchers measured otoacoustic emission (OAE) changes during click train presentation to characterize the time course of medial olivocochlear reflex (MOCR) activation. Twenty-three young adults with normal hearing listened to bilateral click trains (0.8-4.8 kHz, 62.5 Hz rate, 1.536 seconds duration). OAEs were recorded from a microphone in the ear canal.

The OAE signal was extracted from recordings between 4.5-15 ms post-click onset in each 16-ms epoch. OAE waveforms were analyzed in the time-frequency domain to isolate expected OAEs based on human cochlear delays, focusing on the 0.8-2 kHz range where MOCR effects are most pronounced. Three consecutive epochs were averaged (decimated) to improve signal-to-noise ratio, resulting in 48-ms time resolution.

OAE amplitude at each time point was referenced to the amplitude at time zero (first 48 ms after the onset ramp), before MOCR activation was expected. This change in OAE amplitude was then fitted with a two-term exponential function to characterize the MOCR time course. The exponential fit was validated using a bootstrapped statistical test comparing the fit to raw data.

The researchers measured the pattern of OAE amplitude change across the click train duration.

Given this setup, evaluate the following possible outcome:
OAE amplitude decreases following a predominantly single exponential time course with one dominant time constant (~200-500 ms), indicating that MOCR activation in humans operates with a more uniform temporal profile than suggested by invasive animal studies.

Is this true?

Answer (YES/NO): NO